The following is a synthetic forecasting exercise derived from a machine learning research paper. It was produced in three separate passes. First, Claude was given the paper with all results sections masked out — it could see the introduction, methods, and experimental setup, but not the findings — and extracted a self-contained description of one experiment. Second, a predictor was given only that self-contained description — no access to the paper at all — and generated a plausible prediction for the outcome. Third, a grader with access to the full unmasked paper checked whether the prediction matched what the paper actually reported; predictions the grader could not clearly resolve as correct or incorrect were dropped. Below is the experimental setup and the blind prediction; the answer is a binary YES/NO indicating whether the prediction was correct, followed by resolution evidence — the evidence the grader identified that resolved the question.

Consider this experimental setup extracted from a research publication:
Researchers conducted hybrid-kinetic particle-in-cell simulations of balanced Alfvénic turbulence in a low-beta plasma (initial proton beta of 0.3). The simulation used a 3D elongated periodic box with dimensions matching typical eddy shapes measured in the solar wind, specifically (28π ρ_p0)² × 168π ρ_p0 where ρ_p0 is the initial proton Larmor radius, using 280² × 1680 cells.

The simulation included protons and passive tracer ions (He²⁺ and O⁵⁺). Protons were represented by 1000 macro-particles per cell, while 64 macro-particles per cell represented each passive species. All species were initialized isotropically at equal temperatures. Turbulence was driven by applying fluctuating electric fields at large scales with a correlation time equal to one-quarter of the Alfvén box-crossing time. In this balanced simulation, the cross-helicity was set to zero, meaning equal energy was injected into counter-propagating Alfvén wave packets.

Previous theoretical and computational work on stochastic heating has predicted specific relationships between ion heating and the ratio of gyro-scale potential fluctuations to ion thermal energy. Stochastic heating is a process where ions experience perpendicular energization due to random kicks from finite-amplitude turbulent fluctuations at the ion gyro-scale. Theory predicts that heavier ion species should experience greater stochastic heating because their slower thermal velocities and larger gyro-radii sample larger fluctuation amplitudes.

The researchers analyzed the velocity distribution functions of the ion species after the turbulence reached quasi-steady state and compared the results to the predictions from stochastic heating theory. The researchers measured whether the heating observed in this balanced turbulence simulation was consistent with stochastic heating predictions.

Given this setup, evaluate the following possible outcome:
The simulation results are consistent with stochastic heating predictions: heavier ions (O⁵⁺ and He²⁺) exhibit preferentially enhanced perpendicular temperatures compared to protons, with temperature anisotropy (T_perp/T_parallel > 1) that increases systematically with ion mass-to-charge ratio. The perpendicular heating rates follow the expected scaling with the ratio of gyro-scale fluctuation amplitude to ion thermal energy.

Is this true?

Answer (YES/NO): YES